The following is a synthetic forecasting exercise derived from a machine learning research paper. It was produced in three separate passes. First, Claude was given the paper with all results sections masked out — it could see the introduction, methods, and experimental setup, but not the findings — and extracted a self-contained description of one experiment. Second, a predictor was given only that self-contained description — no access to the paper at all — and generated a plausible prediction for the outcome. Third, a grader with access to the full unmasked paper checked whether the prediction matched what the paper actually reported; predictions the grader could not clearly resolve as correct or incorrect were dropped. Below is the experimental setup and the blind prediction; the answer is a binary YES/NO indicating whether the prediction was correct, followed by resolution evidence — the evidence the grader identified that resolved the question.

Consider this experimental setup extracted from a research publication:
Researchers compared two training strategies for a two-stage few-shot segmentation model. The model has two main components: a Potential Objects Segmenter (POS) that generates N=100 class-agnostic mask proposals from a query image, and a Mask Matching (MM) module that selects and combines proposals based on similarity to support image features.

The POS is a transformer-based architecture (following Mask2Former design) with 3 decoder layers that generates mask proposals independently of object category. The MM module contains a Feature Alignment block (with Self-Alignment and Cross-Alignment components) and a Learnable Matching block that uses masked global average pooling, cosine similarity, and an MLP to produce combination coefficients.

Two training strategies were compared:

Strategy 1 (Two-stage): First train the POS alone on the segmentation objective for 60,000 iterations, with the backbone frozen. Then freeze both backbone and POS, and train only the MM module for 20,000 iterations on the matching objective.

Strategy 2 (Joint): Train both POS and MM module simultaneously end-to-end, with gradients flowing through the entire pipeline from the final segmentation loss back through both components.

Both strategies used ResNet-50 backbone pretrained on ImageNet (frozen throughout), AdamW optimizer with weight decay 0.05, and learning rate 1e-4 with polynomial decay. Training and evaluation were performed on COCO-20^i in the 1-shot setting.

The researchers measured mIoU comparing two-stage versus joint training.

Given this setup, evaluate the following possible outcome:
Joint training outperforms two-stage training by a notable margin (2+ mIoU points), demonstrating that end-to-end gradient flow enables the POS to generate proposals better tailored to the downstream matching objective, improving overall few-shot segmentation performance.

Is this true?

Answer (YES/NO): NO